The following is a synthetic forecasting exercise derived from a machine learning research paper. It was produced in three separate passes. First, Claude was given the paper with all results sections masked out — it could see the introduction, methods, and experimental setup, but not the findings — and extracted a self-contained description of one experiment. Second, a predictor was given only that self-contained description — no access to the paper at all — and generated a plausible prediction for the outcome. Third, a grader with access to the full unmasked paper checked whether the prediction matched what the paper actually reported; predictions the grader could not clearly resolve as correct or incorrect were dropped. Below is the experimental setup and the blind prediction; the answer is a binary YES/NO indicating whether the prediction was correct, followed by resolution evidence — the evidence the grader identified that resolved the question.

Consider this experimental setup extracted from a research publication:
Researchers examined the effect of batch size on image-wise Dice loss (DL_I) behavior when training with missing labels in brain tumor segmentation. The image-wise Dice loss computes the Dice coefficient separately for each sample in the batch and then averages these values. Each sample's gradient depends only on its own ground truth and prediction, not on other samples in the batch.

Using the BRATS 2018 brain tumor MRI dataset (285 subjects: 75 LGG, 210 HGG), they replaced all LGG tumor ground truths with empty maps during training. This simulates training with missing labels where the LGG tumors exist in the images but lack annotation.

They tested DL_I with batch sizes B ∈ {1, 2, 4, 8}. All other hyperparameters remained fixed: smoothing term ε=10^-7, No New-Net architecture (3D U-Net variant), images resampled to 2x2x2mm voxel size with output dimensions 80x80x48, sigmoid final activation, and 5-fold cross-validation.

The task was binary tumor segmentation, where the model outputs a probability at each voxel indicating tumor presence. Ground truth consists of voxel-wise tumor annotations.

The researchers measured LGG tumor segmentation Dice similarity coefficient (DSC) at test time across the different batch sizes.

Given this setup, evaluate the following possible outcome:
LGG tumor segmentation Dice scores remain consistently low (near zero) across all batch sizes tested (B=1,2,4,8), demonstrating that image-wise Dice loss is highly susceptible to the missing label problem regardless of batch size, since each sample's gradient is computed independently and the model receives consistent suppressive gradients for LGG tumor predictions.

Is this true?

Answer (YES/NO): NO